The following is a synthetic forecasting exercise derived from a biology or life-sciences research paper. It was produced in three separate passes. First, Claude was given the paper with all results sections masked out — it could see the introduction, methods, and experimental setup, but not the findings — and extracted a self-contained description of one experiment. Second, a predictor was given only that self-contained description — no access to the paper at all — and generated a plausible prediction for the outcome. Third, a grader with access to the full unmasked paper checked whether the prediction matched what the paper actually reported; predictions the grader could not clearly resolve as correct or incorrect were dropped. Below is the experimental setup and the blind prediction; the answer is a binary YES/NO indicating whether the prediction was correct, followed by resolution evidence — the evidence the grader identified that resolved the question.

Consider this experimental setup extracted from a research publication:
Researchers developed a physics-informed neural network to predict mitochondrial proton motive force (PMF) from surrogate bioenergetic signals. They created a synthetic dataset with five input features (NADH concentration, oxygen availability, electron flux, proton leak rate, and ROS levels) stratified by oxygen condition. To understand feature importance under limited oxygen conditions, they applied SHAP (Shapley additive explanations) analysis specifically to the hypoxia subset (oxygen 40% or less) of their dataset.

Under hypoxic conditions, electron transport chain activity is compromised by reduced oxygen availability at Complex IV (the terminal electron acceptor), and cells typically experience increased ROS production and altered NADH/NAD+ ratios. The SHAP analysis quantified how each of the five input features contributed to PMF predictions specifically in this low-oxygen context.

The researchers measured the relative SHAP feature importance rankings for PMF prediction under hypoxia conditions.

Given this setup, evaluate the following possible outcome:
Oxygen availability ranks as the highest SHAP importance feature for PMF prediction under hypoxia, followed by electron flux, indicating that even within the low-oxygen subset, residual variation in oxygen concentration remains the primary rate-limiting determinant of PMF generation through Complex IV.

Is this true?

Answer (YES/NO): NO